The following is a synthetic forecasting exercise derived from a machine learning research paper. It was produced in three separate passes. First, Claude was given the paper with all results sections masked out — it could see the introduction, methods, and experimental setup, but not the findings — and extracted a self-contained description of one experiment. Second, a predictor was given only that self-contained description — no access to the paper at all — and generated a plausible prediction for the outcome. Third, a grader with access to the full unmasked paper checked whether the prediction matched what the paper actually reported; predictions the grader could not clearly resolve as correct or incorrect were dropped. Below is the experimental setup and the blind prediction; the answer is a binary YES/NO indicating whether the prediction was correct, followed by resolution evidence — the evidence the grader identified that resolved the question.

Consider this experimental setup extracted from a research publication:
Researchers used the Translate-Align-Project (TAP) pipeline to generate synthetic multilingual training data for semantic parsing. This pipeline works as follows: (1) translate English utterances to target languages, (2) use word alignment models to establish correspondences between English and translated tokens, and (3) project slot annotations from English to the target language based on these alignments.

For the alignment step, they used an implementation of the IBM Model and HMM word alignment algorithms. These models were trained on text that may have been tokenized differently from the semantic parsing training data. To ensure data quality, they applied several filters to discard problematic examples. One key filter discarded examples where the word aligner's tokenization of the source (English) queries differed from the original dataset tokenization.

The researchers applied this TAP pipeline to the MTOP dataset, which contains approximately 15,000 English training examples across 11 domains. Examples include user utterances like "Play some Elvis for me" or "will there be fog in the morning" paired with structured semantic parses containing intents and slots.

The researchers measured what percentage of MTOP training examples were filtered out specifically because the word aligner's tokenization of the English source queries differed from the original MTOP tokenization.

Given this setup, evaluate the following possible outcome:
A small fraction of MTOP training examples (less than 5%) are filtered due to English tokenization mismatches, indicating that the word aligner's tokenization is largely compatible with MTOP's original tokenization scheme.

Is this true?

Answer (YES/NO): NO